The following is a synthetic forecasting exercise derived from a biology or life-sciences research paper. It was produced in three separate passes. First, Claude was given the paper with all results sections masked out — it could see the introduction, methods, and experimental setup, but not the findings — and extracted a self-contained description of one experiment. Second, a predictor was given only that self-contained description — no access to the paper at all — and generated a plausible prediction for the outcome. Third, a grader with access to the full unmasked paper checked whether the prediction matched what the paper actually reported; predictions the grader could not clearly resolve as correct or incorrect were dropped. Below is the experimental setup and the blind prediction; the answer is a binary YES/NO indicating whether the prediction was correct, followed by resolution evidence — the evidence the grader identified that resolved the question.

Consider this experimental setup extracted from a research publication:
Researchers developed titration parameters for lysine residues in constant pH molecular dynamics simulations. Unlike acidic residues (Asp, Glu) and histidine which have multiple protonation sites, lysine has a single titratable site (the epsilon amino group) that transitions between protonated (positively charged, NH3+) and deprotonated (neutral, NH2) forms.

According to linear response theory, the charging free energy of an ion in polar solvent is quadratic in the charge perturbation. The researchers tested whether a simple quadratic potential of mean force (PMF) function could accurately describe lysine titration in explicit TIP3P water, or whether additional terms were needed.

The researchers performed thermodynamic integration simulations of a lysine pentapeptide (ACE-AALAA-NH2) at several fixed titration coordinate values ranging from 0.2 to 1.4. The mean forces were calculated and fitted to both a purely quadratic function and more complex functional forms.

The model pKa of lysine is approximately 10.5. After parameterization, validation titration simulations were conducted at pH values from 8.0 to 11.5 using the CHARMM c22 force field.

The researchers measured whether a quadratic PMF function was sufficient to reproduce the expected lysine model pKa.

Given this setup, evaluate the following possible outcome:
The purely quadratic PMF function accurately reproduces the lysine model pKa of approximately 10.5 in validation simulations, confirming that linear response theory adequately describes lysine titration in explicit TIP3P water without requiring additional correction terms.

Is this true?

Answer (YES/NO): YES